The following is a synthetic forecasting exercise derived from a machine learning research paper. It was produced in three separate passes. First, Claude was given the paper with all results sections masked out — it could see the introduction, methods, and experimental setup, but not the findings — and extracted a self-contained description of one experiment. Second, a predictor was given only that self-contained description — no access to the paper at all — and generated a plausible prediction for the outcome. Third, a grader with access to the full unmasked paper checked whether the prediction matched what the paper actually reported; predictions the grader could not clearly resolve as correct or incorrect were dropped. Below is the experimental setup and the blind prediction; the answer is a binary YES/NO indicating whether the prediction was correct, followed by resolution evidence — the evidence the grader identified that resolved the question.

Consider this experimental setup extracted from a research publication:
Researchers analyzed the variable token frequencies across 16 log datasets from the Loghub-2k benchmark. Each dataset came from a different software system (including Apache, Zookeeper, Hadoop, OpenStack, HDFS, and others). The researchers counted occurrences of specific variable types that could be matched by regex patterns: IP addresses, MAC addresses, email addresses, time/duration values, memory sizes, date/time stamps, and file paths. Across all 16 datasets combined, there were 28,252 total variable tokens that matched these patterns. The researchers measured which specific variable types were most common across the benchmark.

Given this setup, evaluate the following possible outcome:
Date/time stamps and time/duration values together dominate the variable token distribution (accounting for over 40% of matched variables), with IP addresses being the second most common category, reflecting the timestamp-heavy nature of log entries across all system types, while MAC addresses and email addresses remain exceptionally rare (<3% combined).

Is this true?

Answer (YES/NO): NO